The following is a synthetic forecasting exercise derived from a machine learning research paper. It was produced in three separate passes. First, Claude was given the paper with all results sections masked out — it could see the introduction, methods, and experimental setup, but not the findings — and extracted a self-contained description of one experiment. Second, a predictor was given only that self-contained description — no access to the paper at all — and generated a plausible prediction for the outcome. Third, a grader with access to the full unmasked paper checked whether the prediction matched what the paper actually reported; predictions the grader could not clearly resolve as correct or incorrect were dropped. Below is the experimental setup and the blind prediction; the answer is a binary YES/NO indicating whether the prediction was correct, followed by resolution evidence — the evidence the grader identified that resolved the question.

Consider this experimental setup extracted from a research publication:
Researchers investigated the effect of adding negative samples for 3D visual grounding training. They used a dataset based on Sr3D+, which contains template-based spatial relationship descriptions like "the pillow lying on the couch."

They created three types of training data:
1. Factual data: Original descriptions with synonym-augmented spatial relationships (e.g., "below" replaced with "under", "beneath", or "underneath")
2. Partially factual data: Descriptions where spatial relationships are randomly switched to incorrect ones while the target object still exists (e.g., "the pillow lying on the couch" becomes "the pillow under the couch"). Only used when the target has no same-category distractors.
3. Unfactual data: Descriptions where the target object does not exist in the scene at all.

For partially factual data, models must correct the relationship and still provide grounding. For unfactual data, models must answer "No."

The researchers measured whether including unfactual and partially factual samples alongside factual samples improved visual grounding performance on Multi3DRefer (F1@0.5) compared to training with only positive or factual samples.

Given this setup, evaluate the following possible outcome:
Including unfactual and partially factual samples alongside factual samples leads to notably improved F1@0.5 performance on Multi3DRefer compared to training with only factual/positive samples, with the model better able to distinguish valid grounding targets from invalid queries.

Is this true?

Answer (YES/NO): NO